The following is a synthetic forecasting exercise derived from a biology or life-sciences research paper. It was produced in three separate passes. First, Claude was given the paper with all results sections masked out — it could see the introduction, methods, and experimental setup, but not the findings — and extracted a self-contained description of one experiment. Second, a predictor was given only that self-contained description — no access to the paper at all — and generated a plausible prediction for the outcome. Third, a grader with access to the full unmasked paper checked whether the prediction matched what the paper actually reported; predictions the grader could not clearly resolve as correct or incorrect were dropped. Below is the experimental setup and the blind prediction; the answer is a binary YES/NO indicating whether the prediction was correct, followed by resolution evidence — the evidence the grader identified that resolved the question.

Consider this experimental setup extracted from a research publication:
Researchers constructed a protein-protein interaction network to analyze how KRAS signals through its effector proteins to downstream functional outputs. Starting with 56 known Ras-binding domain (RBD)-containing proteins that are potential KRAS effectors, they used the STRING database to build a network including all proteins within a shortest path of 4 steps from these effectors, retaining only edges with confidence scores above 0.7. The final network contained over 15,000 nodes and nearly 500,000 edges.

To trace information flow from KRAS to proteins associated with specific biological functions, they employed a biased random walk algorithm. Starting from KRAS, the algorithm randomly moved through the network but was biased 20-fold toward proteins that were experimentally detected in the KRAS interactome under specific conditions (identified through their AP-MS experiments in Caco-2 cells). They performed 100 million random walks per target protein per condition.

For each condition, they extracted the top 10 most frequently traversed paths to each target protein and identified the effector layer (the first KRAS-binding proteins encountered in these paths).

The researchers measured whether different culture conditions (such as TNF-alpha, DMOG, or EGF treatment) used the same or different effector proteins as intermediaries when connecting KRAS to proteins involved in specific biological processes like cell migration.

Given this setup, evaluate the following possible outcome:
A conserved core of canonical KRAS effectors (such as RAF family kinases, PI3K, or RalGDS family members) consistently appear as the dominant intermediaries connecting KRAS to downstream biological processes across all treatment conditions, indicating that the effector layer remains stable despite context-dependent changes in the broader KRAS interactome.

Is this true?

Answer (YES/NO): NO